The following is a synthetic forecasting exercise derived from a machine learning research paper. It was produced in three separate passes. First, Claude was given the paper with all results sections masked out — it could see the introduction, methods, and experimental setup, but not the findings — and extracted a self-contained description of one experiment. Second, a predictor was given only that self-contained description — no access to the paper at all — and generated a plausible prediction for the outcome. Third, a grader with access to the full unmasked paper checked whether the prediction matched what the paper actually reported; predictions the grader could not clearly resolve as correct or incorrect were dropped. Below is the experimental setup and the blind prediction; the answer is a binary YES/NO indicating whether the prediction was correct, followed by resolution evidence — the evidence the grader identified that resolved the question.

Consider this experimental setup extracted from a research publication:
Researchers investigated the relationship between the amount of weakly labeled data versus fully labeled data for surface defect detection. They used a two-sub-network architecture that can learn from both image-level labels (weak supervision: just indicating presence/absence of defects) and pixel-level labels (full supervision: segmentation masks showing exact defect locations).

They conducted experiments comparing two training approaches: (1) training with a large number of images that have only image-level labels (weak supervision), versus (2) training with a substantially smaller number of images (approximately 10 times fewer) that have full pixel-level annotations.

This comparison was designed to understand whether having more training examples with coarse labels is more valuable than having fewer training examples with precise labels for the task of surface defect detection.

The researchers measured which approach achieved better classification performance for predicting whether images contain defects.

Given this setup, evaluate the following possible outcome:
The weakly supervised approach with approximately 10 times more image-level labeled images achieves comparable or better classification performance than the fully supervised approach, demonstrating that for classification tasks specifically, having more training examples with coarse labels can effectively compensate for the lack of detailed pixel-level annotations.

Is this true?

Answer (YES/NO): YES